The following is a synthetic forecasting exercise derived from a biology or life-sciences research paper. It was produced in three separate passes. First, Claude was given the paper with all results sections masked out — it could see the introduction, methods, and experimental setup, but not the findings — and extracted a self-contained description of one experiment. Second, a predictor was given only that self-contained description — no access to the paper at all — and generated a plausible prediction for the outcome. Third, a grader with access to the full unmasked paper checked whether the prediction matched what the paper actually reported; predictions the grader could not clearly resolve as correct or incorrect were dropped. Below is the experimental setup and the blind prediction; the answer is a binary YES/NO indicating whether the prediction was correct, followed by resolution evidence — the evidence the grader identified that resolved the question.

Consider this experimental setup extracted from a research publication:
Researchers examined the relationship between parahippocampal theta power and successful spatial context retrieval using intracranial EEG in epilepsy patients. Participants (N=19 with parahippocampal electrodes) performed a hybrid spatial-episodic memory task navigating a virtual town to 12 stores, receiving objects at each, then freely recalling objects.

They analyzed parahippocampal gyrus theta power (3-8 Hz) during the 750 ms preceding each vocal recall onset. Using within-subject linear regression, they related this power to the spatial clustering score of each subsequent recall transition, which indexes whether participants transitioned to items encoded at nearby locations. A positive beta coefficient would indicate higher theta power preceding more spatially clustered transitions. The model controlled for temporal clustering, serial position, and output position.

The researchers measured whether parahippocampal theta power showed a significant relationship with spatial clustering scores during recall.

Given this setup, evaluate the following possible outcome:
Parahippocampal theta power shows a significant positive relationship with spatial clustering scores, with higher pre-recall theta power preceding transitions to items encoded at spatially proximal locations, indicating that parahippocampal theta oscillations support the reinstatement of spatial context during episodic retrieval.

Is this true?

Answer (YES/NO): YES